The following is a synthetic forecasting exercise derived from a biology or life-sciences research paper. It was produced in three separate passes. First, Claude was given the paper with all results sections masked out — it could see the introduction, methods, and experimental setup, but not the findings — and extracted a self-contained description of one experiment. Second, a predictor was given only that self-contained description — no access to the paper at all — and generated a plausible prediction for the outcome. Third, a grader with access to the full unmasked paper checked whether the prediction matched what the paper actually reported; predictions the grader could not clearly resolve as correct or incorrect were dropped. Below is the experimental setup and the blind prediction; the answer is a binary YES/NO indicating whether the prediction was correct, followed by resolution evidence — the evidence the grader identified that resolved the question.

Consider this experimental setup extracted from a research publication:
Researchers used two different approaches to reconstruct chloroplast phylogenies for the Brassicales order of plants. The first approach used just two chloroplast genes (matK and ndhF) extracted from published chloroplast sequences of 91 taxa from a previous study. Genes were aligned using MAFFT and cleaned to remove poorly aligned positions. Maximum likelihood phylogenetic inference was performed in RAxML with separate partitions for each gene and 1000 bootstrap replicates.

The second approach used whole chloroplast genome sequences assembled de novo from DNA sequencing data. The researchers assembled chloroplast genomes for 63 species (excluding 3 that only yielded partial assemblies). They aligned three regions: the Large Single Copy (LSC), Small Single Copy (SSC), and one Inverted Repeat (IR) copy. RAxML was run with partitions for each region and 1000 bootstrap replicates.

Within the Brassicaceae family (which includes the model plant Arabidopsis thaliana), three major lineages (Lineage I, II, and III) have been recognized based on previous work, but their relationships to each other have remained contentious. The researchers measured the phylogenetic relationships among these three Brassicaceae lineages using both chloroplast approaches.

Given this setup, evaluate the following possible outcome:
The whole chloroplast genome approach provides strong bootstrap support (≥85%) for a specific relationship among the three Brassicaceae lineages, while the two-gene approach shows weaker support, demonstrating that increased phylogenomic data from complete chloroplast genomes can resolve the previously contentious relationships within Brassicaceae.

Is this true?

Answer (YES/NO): NO